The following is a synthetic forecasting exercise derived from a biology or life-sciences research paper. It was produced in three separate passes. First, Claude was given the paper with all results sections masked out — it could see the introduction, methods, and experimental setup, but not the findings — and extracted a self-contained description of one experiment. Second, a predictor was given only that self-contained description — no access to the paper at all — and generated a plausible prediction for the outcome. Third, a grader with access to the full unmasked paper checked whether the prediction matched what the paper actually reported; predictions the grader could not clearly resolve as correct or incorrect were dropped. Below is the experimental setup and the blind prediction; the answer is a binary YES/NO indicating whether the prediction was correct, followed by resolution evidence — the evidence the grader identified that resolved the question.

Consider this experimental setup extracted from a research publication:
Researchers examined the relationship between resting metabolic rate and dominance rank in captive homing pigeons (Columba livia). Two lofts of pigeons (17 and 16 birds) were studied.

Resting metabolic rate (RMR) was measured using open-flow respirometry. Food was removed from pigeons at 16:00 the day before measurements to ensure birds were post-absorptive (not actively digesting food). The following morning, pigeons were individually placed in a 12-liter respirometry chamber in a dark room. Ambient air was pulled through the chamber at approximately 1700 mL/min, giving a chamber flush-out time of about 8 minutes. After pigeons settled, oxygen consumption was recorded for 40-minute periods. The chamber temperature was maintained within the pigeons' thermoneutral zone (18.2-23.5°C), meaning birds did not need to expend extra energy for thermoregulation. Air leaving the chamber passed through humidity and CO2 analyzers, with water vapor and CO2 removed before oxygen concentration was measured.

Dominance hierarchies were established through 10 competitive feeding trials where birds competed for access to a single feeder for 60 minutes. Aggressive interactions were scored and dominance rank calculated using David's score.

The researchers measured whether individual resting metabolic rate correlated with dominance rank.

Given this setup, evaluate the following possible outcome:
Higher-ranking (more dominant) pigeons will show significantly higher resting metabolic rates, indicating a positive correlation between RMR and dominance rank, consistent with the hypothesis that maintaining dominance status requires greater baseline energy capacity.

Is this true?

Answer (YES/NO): YES